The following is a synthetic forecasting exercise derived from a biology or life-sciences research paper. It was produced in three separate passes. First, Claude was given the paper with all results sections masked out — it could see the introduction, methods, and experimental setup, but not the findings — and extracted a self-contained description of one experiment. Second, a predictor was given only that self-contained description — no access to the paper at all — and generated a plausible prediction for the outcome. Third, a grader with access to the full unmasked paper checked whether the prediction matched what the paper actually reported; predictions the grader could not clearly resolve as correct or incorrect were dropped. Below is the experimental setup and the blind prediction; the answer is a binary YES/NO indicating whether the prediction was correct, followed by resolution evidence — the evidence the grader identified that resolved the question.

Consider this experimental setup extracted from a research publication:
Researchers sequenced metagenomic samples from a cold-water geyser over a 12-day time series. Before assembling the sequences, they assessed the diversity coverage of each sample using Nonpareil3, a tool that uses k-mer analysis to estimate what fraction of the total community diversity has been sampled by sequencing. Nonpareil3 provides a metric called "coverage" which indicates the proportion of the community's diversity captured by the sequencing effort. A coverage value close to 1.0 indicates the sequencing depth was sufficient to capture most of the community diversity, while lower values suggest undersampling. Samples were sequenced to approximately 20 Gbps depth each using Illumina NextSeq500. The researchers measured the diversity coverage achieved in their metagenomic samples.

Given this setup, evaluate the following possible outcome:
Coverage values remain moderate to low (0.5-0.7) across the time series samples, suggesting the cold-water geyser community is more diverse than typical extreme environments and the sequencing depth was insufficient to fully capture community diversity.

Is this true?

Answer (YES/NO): NO